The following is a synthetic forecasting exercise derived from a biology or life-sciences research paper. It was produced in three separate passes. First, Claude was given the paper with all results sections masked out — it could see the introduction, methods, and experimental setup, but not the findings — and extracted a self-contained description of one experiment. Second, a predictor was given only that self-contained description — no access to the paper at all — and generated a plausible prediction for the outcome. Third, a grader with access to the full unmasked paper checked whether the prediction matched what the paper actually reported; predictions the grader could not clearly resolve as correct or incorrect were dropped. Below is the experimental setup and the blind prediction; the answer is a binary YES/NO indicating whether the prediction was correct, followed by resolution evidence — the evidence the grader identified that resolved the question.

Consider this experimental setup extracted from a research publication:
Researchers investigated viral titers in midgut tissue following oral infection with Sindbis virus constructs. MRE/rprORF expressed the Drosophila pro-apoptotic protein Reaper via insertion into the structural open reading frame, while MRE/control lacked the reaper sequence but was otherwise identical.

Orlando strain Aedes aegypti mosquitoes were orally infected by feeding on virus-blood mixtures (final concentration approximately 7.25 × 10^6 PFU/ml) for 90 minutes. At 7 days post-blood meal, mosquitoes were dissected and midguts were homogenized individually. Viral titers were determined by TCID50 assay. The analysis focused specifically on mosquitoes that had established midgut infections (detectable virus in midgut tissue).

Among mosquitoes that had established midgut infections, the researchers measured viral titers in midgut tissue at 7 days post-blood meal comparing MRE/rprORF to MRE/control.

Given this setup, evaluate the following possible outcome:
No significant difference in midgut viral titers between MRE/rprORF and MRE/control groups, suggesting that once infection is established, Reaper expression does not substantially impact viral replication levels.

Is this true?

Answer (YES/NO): YES